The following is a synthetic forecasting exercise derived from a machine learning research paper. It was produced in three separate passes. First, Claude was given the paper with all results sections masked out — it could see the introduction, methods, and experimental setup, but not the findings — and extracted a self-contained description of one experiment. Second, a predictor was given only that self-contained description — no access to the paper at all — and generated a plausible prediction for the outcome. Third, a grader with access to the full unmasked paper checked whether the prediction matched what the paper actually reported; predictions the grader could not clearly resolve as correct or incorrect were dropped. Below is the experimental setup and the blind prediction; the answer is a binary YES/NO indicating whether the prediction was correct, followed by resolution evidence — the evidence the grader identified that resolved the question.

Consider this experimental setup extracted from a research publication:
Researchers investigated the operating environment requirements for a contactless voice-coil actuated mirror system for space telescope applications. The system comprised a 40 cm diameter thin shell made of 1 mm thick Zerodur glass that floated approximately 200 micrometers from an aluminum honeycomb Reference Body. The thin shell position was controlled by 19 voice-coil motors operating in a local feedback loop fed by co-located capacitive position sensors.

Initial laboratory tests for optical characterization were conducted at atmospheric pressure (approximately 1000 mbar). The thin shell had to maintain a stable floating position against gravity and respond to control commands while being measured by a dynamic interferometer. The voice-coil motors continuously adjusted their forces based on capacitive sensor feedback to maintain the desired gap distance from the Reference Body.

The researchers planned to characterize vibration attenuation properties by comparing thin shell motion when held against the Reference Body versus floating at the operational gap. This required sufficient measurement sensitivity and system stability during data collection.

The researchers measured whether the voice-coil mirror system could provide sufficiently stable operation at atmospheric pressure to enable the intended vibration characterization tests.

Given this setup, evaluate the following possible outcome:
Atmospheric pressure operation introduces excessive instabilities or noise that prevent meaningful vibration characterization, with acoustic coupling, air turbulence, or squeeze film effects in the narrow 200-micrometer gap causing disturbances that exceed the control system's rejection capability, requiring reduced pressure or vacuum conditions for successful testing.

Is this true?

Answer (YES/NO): NO